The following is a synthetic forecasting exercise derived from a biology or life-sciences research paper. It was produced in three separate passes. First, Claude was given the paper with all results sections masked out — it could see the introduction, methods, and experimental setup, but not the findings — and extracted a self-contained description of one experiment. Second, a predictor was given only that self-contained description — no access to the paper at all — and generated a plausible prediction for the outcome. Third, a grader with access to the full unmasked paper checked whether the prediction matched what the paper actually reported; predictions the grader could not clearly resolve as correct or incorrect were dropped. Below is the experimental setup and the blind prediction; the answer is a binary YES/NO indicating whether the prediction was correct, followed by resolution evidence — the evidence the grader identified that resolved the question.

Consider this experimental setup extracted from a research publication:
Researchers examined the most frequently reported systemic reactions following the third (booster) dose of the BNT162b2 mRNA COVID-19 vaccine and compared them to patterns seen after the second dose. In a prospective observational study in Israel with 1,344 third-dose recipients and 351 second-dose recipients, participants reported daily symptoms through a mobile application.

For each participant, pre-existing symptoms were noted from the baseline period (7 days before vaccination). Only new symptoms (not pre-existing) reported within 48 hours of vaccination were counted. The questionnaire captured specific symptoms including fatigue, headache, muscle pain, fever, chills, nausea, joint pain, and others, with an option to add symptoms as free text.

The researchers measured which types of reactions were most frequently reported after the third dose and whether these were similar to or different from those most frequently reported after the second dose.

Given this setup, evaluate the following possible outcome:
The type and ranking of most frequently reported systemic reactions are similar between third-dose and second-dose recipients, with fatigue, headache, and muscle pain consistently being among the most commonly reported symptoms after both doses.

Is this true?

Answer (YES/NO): YES